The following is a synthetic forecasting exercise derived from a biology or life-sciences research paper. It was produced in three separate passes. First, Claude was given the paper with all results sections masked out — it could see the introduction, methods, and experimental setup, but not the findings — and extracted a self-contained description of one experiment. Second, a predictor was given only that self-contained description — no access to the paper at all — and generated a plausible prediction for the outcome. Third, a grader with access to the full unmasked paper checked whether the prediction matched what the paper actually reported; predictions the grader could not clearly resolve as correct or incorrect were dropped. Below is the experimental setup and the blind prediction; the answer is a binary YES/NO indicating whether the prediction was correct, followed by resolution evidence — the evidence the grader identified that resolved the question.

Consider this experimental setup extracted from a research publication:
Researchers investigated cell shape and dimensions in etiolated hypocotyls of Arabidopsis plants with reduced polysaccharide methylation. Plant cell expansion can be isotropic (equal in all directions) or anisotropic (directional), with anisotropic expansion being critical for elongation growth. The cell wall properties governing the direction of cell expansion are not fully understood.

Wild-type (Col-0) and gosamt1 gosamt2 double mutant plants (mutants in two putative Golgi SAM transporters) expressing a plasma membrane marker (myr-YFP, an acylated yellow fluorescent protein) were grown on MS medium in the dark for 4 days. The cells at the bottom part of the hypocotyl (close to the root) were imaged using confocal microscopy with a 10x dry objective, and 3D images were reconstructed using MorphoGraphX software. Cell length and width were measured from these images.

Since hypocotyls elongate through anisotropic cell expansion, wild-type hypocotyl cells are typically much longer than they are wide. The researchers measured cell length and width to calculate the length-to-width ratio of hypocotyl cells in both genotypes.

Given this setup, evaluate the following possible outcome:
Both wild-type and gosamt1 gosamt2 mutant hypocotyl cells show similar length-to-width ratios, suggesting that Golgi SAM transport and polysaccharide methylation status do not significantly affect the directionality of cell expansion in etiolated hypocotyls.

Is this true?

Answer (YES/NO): NO